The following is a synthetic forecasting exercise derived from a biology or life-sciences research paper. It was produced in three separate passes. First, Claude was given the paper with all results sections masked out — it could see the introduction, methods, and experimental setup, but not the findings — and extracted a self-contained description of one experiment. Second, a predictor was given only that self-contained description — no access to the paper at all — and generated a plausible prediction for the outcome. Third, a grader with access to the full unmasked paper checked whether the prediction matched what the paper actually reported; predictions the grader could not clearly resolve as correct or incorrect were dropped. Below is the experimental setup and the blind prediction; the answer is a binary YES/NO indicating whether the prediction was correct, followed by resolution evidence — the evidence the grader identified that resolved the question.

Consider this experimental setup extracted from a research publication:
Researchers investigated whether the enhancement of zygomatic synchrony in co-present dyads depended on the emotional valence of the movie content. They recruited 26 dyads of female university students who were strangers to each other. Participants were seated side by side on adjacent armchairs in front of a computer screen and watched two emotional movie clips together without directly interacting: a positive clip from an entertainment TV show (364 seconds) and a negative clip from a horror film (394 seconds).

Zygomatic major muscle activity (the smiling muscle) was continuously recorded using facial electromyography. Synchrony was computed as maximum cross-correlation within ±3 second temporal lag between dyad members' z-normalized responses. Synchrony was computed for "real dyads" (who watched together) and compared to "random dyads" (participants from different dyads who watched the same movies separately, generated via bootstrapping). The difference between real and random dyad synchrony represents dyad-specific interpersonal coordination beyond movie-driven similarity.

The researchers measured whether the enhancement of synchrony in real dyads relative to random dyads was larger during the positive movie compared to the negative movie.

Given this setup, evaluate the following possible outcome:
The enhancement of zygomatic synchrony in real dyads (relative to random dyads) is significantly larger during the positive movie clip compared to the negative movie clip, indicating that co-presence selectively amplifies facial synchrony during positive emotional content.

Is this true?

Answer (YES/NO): NO